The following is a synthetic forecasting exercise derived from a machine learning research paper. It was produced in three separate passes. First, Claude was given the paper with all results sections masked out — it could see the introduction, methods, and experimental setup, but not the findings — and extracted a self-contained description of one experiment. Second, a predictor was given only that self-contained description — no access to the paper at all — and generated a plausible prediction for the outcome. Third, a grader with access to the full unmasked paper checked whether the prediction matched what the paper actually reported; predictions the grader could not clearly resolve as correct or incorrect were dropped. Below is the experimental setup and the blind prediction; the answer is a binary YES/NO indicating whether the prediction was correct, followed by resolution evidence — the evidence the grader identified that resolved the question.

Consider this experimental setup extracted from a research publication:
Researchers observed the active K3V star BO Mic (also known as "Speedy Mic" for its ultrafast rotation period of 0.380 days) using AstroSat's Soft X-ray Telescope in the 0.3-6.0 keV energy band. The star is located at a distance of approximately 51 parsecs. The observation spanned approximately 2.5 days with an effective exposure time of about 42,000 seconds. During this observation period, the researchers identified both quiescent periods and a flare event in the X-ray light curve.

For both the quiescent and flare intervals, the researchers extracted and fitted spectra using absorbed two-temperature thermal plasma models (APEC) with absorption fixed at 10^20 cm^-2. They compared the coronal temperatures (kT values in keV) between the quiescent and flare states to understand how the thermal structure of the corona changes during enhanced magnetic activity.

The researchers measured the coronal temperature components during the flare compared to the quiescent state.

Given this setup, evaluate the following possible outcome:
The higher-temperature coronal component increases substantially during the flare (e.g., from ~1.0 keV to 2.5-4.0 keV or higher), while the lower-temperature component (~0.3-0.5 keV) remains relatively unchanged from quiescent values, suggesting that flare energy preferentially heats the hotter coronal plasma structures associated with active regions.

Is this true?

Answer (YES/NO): NO